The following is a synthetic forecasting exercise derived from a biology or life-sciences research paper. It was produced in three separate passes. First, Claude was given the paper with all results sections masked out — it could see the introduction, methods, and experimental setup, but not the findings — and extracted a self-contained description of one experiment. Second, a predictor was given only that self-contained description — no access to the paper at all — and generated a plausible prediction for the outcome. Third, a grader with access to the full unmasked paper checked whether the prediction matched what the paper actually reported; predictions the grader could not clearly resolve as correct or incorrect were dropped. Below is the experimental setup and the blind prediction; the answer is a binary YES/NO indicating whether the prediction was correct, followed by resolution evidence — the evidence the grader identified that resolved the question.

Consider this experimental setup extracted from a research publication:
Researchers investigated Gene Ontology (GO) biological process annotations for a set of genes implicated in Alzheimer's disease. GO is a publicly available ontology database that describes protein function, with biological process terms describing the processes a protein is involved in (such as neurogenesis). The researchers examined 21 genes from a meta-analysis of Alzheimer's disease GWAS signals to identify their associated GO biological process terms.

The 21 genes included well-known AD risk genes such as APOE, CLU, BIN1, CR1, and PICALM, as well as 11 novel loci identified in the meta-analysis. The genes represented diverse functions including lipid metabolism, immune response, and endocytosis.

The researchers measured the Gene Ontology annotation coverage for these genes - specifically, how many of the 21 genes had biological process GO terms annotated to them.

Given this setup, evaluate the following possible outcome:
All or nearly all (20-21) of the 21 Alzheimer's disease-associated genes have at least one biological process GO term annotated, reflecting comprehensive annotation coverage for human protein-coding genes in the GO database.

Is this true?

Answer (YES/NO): YES